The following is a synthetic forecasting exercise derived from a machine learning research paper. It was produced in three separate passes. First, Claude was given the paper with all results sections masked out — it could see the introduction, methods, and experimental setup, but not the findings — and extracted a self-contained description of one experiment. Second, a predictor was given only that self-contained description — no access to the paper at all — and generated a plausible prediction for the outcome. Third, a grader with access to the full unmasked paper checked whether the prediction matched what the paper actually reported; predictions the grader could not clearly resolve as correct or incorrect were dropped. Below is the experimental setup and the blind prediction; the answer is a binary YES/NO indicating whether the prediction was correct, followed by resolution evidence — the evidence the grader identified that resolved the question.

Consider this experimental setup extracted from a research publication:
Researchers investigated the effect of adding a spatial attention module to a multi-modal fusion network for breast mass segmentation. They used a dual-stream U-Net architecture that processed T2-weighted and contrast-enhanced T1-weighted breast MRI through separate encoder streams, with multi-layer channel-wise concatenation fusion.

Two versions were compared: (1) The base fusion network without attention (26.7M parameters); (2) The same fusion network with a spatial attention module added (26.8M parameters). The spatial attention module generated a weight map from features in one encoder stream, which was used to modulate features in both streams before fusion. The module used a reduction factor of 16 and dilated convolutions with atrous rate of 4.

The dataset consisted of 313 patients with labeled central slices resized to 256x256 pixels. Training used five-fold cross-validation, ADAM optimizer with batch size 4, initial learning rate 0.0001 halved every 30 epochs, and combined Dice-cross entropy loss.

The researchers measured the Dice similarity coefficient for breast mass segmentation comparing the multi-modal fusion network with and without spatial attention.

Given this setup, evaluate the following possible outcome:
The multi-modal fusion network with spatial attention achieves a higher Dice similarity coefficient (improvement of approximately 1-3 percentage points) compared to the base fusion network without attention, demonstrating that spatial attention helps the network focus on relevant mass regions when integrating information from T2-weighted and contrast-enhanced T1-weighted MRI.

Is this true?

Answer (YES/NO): YES